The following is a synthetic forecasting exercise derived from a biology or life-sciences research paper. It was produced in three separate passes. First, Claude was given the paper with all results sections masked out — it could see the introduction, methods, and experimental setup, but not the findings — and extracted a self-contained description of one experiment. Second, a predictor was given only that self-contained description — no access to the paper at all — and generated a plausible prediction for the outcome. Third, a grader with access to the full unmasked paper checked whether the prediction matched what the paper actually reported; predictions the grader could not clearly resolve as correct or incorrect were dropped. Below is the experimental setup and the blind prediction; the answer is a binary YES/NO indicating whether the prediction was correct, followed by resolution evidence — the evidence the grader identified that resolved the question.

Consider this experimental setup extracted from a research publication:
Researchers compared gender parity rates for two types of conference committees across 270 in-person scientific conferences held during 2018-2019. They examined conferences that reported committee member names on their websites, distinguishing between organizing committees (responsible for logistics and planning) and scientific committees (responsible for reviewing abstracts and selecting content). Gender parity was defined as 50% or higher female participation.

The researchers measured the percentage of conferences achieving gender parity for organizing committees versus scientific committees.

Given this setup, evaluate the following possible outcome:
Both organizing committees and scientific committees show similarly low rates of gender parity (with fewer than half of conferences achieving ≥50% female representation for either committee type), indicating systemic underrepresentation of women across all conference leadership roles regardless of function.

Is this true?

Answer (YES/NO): NO